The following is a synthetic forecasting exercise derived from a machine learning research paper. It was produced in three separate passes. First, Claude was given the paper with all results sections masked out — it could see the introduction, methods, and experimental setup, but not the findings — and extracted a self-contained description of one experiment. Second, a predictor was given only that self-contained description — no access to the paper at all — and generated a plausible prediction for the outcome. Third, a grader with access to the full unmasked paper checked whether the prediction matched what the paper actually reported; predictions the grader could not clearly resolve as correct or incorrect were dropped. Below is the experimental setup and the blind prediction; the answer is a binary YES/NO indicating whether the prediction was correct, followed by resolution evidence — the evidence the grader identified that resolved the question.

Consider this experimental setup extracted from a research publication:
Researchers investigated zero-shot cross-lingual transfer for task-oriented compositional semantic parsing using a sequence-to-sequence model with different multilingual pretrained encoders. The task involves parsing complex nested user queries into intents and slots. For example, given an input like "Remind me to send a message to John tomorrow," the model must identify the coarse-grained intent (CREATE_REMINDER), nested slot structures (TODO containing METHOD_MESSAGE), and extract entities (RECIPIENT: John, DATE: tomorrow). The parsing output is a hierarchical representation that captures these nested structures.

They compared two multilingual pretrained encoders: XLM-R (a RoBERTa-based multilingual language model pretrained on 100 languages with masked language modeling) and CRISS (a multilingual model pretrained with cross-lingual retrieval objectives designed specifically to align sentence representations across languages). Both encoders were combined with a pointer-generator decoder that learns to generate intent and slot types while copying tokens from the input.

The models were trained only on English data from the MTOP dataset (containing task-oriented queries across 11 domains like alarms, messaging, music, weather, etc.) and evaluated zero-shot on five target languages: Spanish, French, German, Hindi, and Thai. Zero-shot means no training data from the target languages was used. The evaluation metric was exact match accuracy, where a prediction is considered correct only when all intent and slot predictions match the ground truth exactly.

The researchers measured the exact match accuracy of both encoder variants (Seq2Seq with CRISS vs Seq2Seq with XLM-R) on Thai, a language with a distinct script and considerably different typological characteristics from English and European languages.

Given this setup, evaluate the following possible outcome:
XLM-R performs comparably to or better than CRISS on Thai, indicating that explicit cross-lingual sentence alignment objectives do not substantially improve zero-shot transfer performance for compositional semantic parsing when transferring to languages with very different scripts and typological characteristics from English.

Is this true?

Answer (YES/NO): YES